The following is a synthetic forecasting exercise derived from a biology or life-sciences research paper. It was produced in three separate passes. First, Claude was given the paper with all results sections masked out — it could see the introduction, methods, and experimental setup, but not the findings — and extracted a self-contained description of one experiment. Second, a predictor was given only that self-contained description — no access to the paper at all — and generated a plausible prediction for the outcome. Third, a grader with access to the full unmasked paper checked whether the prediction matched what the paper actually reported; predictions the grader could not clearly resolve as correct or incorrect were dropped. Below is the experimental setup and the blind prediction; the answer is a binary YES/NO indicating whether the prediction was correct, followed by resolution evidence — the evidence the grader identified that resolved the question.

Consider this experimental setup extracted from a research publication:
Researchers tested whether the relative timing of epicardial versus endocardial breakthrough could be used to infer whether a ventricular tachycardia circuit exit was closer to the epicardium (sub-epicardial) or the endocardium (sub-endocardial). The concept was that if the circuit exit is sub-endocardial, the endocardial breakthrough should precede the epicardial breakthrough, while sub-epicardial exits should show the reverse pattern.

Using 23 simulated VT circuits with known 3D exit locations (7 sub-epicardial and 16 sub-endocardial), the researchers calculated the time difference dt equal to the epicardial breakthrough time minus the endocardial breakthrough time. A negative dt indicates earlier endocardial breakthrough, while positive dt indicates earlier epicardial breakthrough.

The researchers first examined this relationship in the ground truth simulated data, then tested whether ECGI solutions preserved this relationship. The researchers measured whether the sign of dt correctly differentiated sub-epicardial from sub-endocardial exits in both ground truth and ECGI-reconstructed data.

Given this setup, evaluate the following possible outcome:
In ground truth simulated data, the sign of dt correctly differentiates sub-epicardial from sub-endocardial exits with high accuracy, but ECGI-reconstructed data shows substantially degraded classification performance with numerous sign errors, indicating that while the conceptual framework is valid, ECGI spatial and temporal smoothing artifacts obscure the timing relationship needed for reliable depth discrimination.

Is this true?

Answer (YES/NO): NO